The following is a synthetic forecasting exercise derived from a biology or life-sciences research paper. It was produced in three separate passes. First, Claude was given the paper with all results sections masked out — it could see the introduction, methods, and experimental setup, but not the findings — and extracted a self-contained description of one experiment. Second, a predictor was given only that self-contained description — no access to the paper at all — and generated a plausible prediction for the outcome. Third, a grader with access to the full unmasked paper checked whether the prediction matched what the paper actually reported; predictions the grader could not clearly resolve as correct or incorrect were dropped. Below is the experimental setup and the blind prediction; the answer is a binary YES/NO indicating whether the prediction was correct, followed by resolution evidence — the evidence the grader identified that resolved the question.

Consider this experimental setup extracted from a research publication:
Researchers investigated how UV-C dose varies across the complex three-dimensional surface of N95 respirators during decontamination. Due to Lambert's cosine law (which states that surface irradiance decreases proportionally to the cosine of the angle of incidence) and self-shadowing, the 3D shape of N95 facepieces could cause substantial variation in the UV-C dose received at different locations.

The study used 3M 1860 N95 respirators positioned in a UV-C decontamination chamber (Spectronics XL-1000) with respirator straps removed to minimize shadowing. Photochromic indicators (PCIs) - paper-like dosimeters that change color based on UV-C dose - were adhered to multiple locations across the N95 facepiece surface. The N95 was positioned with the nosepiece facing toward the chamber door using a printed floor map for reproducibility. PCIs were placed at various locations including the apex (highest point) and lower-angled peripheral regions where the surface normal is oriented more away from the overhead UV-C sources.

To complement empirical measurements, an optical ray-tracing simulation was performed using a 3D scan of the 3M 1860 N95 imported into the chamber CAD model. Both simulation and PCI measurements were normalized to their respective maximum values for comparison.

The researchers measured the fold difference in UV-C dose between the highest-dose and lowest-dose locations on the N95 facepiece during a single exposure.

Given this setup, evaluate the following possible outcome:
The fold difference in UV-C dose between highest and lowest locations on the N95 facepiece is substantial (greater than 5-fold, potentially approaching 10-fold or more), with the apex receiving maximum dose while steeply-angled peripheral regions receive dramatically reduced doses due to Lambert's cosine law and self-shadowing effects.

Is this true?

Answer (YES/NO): YES